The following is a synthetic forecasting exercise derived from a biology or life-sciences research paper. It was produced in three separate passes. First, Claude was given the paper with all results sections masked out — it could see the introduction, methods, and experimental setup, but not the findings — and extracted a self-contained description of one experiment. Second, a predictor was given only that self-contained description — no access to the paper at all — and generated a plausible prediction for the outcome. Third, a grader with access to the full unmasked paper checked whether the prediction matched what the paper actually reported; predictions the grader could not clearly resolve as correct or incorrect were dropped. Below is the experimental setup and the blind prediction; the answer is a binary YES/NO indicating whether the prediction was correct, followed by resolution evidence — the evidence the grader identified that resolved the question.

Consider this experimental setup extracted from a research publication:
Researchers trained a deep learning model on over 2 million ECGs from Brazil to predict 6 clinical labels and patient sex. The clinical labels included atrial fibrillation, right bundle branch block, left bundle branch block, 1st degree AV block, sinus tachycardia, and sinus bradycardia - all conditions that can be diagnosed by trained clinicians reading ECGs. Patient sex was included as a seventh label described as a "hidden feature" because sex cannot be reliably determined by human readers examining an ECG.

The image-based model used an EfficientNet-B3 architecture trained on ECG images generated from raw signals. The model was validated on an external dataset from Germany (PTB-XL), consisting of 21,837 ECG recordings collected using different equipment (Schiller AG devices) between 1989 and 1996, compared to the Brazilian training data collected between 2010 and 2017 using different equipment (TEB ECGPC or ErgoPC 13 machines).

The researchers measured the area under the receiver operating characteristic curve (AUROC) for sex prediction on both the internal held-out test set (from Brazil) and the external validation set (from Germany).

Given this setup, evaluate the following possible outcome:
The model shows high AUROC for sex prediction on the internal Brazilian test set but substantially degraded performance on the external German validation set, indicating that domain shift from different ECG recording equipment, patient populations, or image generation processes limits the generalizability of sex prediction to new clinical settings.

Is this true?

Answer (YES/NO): NO